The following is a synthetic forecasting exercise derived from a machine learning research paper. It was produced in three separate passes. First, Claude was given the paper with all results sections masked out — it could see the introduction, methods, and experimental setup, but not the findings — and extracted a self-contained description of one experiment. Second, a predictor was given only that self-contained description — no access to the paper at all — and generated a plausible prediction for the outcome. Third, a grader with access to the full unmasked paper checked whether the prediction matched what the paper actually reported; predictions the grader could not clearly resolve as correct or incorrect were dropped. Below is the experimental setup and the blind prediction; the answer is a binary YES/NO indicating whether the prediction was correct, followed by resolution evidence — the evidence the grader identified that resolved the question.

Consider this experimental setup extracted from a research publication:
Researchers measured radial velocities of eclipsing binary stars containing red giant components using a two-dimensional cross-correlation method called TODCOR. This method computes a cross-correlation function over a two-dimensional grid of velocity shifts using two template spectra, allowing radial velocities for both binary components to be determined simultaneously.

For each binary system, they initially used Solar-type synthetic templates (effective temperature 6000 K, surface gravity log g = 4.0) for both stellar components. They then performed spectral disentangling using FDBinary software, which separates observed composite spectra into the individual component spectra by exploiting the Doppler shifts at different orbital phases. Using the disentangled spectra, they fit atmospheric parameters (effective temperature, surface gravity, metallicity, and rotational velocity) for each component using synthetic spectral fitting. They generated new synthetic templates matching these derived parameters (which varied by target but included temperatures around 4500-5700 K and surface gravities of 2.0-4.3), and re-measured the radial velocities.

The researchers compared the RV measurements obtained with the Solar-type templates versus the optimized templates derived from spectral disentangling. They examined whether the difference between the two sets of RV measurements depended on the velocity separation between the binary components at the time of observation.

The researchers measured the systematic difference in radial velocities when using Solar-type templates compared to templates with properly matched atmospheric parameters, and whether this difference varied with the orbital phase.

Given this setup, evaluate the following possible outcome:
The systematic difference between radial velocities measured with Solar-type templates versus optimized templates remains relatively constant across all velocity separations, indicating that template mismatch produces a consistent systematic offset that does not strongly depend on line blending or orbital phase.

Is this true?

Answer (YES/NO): YES